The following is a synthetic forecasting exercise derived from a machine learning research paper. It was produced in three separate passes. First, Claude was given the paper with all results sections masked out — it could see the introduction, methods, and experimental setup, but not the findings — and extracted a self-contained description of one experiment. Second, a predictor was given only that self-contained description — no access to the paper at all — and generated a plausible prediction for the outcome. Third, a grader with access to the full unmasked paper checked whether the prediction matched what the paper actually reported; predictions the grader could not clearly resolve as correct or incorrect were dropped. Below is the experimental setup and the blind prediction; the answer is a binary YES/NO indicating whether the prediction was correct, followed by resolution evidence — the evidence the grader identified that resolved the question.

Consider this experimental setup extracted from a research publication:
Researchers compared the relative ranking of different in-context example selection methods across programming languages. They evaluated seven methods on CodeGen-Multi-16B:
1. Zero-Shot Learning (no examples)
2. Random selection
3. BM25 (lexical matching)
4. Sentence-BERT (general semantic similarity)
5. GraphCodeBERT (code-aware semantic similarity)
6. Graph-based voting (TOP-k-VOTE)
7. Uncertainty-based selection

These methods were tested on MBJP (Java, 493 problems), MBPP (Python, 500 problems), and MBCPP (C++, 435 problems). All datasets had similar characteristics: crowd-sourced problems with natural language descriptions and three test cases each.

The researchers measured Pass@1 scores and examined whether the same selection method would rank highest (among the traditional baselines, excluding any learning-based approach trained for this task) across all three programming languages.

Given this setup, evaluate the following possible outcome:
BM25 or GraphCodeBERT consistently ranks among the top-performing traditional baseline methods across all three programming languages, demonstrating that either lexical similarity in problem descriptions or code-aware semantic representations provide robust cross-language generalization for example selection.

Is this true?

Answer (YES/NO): YES